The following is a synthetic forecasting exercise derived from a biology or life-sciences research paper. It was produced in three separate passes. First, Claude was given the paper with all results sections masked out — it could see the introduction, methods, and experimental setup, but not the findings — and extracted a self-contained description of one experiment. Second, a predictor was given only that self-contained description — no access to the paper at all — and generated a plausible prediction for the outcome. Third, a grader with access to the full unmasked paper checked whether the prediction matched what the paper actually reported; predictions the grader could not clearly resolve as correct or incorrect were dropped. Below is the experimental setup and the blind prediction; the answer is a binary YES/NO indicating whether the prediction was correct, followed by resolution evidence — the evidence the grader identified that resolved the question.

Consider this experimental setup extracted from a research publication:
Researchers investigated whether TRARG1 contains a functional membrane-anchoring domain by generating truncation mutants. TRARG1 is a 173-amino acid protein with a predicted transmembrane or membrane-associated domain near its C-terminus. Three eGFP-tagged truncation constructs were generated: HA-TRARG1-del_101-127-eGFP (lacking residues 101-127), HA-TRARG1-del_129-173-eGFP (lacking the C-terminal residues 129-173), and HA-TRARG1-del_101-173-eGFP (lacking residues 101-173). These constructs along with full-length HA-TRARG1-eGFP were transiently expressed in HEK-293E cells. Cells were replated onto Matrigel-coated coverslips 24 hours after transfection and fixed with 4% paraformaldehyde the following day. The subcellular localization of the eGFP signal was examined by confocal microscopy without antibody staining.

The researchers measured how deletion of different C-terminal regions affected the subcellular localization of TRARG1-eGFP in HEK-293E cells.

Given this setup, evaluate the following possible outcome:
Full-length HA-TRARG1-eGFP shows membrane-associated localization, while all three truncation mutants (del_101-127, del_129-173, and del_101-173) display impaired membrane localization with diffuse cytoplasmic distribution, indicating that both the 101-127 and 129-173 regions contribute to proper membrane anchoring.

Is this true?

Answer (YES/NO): NO